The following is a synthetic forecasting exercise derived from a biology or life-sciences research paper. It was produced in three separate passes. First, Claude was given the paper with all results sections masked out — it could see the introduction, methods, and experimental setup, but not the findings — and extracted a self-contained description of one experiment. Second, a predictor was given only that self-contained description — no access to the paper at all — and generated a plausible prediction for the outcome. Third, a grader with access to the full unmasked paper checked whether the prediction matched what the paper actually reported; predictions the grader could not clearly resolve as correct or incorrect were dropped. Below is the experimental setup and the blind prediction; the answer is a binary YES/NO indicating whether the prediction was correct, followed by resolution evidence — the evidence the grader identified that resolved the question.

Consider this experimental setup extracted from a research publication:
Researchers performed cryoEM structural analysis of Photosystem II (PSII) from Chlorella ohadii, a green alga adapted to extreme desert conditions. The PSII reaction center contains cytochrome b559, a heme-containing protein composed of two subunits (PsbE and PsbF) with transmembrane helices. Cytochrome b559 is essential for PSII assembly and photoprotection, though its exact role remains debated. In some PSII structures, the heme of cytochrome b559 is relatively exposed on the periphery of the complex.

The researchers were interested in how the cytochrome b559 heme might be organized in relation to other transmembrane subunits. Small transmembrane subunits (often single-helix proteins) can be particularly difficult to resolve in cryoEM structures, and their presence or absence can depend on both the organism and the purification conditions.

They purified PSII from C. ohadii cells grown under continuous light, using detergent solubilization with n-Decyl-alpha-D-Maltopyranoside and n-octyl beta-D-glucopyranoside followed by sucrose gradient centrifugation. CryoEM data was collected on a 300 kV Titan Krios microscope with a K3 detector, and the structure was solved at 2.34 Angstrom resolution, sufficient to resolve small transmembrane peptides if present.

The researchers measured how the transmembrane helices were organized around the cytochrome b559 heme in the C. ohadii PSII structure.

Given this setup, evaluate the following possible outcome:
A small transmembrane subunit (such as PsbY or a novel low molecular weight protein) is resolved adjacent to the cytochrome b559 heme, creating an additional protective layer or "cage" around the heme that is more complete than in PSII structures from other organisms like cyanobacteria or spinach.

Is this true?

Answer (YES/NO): YES